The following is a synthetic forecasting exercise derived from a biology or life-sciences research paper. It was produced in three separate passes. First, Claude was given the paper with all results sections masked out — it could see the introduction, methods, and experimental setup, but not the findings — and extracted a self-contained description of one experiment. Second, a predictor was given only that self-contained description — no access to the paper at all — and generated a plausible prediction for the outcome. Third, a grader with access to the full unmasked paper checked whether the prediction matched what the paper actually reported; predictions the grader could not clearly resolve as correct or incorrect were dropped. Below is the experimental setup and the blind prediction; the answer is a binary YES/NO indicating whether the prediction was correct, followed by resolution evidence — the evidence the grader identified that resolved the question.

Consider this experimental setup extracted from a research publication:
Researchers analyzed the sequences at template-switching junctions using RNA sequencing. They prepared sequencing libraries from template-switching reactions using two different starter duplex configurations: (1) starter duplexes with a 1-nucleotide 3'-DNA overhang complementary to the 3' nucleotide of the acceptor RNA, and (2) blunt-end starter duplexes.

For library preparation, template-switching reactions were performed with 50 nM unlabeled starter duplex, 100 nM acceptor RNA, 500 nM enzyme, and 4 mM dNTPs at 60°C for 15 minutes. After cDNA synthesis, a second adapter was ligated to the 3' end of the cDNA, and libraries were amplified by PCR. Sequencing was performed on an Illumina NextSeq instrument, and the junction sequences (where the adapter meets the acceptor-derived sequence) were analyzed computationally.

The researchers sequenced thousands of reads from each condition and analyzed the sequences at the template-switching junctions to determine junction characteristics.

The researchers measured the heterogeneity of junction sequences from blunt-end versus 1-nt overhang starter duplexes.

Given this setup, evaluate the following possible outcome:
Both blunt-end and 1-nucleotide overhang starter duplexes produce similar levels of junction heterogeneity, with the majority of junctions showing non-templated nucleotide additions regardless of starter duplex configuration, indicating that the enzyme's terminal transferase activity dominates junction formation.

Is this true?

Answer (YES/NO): NO